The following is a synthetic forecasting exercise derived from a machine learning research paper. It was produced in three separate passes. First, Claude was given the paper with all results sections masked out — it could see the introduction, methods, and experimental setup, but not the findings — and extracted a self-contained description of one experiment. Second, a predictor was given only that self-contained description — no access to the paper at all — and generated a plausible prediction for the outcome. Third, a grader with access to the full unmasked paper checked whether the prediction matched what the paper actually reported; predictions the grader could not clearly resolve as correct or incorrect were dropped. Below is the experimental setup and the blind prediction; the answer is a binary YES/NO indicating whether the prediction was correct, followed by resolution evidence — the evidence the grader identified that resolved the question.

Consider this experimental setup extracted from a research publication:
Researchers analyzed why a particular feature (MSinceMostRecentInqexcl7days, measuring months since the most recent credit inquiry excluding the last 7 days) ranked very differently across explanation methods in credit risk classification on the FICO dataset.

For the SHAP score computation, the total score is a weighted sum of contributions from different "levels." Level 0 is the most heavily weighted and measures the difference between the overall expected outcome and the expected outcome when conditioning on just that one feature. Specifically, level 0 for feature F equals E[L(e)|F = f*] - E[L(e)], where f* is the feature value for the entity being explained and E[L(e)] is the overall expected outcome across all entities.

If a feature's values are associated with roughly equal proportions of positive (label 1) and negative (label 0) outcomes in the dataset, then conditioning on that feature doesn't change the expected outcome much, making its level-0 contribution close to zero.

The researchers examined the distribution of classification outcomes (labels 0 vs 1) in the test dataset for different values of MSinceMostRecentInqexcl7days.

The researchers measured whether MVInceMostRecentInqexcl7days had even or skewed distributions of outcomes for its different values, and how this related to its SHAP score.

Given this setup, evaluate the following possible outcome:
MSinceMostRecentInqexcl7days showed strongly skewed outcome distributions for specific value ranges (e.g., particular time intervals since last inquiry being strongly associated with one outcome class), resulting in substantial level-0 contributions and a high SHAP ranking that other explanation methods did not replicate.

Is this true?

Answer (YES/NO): NO